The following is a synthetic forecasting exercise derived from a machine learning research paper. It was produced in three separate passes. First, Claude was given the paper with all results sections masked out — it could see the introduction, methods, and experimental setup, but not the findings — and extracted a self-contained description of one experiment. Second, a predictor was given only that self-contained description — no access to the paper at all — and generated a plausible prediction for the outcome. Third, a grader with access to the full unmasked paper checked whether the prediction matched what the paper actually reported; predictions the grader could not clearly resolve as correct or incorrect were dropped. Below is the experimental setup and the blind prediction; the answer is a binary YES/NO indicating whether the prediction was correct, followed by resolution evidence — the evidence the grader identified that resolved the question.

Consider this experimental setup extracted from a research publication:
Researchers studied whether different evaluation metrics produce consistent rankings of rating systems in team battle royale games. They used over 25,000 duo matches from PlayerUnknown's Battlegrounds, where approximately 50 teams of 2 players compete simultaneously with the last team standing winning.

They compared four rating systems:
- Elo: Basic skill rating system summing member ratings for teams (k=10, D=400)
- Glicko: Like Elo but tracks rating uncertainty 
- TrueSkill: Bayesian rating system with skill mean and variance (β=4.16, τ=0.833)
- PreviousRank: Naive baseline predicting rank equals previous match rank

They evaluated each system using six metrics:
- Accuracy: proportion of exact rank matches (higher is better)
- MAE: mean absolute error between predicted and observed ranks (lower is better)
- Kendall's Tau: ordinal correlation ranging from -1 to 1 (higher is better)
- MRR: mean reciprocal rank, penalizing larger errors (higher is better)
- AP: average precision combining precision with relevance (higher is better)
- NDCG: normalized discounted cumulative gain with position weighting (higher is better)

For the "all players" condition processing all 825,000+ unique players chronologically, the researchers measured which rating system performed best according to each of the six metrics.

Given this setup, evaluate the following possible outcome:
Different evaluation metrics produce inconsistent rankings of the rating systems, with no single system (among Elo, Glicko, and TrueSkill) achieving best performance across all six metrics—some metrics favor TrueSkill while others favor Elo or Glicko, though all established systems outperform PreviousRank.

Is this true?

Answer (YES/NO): NO